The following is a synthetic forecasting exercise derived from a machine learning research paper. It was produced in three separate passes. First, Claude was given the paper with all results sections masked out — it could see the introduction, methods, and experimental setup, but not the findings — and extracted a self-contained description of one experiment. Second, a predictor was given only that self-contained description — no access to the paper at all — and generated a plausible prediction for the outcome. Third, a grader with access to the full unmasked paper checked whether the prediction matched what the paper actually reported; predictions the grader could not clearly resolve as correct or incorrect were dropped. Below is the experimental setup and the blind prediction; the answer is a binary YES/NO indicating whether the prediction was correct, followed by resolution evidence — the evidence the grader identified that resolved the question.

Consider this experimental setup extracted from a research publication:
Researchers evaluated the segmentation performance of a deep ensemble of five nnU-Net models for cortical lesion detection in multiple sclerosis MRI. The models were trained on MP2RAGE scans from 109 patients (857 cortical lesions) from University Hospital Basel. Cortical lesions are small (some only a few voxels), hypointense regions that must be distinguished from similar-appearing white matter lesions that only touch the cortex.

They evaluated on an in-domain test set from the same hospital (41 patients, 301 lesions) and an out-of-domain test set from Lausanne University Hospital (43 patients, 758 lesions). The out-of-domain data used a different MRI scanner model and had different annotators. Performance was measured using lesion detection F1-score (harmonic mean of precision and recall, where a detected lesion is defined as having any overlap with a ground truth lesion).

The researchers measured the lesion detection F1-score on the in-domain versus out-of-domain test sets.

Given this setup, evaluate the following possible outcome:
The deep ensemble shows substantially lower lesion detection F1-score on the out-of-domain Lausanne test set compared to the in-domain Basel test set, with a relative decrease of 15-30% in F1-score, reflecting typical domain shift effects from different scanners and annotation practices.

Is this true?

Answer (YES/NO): NO